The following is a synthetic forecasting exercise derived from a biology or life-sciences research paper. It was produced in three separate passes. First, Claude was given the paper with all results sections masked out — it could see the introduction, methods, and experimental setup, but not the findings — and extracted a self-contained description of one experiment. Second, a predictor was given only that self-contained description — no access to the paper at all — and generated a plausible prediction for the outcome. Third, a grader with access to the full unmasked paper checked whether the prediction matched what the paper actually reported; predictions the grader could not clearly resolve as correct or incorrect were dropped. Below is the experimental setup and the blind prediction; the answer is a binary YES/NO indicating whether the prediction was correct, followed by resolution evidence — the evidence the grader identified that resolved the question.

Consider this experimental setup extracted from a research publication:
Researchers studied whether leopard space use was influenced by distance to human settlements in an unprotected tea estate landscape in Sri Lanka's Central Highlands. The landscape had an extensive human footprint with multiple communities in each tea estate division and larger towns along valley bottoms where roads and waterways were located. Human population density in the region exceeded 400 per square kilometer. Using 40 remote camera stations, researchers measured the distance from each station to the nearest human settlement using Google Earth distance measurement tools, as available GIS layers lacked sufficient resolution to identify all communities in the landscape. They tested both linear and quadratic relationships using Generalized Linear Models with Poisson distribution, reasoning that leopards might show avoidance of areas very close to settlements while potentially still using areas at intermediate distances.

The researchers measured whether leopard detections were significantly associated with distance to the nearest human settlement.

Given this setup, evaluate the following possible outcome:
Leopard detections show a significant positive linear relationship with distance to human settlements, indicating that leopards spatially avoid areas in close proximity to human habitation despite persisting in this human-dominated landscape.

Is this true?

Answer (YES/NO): NO